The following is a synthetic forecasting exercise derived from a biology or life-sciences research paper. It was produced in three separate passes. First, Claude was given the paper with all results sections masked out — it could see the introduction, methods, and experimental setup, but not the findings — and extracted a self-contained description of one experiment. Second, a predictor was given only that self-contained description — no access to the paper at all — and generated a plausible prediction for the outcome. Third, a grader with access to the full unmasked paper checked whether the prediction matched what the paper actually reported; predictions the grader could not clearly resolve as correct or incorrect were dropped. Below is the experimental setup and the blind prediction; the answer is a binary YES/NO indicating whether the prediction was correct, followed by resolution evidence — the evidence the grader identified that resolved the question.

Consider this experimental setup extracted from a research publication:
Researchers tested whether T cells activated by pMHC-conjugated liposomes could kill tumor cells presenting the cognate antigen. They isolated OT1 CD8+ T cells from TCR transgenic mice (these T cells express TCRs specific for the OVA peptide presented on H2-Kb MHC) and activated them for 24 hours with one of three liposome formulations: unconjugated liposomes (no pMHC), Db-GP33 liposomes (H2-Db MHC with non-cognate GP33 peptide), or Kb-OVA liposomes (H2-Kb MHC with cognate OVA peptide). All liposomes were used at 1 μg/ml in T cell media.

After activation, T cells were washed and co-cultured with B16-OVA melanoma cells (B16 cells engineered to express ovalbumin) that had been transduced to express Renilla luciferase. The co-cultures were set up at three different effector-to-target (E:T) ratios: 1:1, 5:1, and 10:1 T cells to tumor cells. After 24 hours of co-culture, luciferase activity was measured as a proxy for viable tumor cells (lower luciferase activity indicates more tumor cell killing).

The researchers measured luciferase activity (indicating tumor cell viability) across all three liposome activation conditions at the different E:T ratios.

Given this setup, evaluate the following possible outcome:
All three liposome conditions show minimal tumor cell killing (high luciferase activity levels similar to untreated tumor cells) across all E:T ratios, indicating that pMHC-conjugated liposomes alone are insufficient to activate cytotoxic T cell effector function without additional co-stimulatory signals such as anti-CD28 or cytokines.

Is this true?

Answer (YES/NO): NO